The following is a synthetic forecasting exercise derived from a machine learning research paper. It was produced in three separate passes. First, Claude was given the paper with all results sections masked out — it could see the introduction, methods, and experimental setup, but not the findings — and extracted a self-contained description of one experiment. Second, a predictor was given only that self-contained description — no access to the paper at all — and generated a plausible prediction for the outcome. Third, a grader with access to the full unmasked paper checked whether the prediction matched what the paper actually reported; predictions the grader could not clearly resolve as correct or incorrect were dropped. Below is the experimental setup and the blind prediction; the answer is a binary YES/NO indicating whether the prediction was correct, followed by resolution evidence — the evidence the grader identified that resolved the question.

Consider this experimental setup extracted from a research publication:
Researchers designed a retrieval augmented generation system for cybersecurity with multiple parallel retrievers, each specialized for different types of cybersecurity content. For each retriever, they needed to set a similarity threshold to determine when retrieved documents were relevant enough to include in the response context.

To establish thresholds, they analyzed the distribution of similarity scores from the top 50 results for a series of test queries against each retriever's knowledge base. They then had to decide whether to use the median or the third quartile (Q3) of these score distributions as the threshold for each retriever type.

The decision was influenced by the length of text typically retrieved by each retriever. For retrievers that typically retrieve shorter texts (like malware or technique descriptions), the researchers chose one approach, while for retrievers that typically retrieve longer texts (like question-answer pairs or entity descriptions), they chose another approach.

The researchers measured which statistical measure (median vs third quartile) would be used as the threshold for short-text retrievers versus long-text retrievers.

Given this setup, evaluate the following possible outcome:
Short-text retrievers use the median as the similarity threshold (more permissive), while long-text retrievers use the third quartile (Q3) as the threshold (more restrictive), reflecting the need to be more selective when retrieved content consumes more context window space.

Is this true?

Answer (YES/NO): YES